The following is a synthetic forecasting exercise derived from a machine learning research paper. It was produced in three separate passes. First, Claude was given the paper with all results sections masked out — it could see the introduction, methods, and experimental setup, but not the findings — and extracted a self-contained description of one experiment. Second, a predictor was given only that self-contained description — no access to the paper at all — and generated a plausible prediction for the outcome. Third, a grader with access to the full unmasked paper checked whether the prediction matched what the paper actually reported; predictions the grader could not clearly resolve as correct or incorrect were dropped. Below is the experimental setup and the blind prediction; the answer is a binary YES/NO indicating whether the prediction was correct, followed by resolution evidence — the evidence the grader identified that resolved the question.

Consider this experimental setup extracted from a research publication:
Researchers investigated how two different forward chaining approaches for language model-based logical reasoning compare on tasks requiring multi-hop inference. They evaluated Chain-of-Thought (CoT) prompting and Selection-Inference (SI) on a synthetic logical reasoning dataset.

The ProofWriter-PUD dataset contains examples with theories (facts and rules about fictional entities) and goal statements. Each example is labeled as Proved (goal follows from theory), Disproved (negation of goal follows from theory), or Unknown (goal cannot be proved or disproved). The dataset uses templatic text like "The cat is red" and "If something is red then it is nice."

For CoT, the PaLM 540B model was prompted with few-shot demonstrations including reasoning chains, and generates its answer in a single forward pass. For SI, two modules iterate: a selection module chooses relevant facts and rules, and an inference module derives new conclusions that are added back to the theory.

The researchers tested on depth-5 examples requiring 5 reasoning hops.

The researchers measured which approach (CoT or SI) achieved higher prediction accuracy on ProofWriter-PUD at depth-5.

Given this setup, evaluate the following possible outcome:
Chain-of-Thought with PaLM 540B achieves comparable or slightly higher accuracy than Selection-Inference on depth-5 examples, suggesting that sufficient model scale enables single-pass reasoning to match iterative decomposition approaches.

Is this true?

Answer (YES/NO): NO